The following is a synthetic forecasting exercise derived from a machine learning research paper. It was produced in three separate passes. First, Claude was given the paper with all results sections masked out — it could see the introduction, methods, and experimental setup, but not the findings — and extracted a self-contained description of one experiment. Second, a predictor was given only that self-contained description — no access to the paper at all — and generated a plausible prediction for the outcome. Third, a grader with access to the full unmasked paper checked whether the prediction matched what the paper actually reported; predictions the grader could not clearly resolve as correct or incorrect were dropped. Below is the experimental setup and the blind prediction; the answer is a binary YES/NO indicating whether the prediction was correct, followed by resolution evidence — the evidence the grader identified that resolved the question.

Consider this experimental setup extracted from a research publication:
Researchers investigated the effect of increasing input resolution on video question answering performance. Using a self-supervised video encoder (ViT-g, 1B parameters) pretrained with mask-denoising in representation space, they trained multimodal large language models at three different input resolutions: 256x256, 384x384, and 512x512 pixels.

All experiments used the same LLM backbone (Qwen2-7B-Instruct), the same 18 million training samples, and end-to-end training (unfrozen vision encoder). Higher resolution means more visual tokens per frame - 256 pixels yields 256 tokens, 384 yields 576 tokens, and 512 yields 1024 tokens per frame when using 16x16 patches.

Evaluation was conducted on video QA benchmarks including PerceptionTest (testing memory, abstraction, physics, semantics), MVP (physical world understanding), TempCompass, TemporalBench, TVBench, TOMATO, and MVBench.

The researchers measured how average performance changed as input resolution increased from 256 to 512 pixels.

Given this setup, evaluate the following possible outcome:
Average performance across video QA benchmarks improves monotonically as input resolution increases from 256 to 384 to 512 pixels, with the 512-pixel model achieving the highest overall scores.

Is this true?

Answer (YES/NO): YES